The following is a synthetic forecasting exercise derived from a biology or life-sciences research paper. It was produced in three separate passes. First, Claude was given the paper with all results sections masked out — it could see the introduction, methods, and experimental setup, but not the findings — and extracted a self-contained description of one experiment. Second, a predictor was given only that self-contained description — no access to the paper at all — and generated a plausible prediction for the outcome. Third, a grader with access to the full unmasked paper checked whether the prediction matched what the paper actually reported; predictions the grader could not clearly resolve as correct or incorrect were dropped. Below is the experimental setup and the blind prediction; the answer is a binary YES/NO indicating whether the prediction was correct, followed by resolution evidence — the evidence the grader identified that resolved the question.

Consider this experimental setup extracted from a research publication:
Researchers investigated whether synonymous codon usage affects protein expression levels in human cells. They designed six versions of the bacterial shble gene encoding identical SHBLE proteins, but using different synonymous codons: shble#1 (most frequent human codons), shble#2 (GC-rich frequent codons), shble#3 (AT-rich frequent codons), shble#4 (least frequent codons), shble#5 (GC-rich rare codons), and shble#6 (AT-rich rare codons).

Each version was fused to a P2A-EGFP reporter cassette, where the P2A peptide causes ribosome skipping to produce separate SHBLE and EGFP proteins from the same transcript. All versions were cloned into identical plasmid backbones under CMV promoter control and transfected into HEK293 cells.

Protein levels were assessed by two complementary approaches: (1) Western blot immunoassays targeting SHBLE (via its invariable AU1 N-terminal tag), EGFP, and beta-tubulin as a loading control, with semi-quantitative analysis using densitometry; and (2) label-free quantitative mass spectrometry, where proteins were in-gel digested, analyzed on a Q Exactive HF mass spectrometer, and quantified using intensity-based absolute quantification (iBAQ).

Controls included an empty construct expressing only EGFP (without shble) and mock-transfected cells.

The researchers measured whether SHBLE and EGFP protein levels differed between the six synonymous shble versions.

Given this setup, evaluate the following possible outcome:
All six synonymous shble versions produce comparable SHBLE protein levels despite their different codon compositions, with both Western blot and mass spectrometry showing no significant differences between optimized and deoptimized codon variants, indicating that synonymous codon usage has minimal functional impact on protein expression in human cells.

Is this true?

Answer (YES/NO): NO